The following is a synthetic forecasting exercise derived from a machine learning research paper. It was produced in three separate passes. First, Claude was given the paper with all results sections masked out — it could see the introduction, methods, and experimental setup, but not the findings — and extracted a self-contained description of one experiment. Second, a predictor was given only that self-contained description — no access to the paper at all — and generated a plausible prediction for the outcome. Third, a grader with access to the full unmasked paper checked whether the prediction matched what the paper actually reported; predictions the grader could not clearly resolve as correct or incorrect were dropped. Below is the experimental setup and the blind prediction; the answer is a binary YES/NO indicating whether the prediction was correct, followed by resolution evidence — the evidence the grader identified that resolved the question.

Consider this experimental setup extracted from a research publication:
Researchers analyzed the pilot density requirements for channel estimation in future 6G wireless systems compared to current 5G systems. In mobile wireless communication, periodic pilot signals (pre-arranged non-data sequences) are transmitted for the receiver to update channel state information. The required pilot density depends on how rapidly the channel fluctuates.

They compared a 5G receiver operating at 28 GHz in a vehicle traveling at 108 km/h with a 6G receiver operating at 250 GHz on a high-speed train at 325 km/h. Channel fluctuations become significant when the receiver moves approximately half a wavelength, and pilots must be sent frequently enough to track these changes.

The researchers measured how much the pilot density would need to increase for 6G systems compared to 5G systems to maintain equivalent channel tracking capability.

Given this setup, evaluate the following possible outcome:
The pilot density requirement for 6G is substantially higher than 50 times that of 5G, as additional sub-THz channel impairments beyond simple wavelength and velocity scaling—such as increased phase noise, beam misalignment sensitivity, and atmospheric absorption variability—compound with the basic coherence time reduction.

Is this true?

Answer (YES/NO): NO